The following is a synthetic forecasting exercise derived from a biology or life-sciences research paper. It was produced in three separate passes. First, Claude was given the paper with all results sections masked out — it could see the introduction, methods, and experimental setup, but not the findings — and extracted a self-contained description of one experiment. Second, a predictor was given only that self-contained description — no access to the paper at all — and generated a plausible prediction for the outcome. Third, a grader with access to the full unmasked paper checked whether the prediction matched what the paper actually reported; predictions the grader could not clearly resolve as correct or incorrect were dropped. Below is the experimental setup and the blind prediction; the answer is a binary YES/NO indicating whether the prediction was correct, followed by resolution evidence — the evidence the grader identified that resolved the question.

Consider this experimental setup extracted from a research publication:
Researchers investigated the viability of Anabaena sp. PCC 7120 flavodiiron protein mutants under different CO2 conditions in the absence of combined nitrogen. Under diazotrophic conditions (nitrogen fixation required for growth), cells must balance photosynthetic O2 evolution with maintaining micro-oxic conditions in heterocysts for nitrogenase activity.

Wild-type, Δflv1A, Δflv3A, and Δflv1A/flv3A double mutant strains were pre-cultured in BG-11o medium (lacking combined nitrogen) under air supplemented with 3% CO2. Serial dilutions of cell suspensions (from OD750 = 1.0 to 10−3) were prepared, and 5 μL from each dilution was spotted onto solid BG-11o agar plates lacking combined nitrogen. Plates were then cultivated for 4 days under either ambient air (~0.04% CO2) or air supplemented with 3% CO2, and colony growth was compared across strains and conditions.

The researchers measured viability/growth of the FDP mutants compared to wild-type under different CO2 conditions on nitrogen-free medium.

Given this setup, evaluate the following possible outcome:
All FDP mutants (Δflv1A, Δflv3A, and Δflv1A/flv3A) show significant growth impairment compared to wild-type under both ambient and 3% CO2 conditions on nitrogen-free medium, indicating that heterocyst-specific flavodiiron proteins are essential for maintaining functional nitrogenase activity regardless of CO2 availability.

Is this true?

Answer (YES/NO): NO